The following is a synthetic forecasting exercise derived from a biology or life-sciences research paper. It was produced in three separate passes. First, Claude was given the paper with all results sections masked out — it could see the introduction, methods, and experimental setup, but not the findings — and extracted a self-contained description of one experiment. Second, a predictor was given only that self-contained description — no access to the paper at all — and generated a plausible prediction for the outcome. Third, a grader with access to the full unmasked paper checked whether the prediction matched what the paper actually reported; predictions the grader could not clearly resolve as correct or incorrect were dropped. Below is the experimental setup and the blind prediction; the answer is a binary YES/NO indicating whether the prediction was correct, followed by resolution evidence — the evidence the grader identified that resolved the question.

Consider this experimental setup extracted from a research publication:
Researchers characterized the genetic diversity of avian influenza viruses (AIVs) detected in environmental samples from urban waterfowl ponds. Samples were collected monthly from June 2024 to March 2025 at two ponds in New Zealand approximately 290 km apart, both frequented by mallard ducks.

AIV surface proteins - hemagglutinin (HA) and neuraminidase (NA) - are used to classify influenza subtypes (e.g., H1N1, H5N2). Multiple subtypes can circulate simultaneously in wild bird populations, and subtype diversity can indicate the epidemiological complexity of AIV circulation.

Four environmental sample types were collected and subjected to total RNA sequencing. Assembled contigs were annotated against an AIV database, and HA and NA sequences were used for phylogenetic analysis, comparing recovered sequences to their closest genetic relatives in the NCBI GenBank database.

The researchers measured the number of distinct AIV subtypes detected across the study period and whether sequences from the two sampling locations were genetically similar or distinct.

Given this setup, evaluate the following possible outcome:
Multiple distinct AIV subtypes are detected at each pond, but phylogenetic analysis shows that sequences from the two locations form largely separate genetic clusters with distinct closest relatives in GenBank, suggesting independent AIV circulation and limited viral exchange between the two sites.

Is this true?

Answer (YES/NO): NO